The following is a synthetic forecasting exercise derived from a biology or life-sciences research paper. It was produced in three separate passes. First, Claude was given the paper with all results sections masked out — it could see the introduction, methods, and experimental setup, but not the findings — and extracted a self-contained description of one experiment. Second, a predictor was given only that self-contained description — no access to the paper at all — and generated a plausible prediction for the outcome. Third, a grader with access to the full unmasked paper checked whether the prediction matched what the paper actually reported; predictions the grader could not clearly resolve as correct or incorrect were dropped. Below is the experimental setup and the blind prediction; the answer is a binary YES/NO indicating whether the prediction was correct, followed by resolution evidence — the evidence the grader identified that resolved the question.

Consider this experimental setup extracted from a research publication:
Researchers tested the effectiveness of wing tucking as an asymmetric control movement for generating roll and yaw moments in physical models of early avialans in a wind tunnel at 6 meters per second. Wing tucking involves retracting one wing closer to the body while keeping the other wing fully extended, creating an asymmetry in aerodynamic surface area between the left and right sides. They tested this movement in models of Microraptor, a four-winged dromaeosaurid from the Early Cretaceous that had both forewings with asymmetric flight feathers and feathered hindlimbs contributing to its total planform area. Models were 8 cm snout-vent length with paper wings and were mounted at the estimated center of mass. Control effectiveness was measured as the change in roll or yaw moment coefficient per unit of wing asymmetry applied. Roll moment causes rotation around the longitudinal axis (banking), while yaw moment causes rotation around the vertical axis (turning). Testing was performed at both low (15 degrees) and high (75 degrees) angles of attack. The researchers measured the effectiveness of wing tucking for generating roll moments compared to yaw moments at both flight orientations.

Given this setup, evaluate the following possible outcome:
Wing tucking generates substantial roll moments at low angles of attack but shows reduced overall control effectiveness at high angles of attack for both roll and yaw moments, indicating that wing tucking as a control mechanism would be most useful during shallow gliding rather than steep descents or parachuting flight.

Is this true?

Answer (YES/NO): NO